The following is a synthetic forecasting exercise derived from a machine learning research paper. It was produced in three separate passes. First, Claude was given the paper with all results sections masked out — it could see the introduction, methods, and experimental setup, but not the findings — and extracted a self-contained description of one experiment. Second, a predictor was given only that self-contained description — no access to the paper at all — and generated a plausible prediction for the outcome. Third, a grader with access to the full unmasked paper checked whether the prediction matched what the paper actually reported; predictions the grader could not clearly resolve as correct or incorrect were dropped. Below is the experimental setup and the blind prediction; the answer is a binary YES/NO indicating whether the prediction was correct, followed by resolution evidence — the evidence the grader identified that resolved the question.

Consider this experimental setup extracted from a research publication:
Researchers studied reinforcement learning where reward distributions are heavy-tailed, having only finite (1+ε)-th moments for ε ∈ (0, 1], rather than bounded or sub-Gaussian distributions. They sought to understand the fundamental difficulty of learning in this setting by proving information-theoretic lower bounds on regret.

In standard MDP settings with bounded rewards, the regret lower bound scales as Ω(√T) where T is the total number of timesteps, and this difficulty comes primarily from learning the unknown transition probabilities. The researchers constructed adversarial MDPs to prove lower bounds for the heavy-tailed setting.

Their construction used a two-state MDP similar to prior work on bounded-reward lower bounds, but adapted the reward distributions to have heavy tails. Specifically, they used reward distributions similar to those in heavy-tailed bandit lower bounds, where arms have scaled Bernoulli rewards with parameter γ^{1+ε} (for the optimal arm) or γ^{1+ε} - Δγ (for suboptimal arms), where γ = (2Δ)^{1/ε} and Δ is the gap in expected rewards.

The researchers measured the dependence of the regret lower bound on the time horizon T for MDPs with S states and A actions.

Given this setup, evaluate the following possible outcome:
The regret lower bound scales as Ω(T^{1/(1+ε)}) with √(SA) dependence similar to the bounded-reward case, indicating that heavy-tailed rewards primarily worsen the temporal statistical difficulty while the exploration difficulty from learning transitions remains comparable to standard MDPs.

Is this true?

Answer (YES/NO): NO